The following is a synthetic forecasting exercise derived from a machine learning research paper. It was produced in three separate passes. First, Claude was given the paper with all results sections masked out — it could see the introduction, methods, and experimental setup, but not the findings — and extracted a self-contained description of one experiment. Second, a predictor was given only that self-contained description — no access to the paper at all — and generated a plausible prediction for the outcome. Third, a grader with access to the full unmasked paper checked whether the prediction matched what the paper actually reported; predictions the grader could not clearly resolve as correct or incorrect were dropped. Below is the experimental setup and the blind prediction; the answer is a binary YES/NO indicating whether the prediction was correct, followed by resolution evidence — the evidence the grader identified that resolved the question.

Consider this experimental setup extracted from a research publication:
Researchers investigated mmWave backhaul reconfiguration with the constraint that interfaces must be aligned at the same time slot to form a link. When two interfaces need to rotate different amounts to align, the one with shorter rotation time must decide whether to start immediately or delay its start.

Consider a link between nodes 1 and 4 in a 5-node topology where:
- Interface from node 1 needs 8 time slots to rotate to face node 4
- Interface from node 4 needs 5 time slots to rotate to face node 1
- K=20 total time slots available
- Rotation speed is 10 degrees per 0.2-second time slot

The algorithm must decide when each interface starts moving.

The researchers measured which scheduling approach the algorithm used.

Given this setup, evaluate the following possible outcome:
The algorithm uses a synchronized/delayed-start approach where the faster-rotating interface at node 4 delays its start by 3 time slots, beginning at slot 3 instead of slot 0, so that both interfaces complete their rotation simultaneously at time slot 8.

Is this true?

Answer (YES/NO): NO